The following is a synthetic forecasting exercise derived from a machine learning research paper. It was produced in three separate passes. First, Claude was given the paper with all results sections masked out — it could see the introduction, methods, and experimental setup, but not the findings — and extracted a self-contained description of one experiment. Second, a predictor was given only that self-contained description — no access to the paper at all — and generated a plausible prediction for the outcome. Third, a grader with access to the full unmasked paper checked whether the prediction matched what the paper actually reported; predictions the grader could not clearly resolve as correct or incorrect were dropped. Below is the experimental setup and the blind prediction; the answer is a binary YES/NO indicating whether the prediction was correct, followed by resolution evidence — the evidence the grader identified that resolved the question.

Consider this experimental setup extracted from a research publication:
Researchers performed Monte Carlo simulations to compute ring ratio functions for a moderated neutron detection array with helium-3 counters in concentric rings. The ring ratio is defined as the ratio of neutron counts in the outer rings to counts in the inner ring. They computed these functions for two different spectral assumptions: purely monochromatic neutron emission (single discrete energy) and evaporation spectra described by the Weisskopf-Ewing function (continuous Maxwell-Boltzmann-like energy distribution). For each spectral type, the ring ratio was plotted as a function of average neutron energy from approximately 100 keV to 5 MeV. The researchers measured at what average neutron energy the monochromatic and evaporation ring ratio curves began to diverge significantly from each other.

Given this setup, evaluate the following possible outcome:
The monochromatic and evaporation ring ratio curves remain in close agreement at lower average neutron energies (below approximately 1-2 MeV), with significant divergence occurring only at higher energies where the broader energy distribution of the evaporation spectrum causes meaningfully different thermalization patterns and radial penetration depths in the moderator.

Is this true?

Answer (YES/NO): YES